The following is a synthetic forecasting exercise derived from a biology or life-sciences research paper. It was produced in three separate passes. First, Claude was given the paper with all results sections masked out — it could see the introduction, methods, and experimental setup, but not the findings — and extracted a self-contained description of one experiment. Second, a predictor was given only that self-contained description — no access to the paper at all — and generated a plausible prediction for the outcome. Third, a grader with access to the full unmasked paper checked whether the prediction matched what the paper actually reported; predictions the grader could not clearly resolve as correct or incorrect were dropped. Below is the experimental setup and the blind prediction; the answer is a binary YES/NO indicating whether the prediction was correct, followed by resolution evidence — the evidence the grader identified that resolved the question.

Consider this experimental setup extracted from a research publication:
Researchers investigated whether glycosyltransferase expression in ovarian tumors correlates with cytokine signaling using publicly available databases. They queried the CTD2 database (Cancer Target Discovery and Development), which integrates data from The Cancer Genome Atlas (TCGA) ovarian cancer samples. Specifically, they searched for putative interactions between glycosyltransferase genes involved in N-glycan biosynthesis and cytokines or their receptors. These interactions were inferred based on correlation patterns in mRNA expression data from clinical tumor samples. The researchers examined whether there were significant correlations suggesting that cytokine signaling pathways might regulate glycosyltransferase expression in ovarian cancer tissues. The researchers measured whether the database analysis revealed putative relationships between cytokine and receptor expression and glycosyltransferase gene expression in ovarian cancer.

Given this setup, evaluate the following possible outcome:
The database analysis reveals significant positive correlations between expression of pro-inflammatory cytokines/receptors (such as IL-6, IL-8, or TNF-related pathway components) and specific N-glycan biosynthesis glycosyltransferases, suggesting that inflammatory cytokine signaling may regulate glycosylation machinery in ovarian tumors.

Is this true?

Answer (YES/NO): YES